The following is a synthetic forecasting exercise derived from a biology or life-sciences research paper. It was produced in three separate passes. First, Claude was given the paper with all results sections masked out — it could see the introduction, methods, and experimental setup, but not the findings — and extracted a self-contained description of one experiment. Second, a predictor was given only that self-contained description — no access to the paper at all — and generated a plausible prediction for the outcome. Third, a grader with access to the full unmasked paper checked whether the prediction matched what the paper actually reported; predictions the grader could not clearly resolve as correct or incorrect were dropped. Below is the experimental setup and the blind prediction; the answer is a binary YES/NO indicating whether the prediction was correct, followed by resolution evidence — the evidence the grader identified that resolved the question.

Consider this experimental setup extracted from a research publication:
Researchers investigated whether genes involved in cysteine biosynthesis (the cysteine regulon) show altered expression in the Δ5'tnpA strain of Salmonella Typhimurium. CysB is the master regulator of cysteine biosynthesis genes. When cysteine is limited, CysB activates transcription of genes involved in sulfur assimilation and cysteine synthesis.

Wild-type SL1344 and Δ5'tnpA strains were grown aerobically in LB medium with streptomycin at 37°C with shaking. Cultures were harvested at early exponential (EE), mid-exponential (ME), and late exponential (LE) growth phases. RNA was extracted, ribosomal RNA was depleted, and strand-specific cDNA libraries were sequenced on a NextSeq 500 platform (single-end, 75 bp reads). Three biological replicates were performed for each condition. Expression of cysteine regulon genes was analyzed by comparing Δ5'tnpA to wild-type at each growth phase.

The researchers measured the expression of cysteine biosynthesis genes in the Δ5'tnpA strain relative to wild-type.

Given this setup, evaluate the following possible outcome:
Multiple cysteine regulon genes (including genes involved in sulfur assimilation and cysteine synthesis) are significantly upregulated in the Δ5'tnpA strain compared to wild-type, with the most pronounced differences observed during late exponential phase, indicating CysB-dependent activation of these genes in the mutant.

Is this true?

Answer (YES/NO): YES